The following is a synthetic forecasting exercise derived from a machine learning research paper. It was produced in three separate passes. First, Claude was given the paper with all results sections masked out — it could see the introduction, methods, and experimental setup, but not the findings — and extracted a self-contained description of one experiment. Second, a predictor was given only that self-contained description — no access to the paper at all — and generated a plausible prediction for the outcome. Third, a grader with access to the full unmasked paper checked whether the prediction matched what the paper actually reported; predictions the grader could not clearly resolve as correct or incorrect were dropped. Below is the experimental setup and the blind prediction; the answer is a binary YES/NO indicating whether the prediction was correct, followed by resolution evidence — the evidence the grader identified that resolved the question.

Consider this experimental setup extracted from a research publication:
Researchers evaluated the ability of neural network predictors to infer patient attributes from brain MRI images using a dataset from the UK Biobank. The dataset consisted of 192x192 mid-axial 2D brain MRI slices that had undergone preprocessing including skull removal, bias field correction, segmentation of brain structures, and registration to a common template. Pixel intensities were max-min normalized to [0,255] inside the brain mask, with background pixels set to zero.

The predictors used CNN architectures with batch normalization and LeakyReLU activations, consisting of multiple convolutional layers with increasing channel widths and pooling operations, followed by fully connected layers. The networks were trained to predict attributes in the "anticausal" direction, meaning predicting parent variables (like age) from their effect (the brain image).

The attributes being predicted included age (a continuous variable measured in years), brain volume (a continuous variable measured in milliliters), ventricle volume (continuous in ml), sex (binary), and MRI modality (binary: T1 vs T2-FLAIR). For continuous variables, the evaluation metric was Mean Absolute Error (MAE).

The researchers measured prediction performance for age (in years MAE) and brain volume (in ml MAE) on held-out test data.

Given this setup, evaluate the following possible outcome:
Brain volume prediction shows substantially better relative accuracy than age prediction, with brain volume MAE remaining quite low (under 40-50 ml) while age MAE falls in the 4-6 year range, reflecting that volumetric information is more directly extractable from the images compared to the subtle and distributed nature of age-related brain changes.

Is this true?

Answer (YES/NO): YES